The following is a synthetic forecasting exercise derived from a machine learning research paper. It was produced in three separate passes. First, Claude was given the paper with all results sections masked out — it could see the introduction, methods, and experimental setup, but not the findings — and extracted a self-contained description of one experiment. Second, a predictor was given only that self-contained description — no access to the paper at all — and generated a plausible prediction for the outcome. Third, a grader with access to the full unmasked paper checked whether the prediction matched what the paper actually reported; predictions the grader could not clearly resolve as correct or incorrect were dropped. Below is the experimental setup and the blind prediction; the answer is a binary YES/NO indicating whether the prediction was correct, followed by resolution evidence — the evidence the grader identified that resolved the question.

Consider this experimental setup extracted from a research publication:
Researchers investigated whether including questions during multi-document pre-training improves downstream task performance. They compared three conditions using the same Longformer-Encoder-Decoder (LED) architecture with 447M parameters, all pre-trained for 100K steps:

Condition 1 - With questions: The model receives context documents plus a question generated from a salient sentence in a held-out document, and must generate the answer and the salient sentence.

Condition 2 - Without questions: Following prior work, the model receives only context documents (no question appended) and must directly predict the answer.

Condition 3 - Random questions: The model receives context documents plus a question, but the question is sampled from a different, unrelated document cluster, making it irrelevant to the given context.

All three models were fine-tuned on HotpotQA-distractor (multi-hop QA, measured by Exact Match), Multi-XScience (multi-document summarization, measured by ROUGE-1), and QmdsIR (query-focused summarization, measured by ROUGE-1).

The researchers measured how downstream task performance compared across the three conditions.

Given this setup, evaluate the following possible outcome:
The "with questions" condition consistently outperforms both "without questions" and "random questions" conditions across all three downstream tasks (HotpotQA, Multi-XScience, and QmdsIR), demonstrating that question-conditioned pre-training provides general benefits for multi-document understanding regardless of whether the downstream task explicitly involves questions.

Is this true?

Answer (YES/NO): YES